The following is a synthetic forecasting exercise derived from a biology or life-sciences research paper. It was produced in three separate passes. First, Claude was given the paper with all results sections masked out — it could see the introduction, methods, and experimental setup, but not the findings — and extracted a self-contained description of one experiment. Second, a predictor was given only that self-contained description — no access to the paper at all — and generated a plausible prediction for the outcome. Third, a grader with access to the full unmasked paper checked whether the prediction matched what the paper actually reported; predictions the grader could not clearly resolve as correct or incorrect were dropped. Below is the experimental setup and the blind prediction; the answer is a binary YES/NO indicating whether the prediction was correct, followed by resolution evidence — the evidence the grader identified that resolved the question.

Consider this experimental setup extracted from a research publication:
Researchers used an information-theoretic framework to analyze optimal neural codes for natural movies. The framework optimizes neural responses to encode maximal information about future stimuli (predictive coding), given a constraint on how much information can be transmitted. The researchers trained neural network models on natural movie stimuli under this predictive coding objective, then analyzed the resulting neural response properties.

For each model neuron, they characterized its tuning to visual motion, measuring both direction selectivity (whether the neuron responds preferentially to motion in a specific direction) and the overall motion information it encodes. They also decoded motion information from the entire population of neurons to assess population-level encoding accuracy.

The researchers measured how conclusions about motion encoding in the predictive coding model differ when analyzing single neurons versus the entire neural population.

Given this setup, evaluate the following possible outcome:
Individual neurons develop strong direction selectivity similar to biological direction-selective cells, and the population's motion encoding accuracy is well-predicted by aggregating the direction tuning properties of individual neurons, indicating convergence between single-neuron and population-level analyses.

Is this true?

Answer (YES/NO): NO